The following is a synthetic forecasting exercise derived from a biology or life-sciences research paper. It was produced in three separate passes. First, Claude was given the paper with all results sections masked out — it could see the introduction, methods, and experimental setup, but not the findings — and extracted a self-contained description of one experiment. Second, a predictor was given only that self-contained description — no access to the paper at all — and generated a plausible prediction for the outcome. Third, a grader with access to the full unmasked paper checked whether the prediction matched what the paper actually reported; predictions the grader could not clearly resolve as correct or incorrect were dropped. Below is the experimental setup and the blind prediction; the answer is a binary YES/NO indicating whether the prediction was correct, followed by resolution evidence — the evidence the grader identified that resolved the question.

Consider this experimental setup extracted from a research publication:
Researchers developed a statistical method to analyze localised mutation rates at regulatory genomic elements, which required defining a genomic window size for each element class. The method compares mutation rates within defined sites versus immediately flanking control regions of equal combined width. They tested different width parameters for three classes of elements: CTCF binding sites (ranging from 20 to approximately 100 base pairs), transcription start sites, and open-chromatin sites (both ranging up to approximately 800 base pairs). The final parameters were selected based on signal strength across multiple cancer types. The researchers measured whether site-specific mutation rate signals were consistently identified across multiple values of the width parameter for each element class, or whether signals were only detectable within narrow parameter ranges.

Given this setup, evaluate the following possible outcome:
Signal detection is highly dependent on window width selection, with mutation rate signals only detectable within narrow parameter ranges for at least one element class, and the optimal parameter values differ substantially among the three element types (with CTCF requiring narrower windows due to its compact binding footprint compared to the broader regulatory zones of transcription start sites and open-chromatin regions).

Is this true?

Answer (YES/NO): NO